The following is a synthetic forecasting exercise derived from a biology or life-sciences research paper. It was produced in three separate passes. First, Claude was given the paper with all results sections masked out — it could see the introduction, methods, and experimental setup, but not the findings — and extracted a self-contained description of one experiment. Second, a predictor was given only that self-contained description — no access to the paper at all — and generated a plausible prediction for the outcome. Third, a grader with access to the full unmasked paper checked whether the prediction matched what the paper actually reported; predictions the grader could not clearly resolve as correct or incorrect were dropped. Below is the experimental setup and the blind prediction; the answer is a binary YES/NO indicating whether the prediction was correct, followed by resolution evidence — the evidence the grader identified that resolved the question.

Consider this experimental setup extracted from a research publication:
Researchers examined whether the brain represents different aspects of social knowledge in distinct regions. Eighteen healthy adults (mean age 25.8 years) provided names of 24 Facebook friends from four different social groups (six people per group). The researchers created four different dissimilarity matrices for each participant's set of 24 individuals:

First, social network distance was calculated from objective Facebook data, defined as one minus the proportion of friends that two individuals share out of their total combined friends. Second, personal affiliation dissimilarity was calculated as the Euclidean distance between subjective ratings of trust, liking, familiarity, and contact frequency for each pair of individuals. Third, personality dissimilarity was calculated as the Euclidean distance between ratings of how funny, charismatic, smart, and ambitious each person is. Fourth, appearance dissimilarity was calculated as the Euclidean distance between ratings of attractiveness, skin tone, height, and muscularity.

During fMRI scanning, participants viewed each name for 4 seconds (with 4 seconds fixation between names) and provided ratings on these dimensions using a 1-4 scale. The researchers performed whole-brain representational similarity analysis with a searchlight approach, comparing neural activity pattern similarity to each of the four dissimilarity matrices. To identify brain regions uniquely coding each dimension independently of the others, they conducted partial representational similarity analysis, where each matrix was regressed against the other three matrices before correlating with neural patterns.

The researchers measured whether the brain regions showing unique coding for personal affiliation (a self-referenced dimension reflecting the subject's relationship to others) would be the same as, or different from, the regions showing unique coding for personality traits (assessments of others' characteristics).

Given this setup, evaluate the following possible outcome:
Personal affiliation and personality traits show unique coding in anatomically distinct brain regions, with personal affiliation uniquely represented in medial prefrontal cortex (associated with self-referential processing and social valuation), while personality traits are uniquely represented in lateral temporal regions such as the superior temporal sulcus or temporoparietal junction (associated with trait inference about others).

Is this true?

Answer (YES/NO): NO